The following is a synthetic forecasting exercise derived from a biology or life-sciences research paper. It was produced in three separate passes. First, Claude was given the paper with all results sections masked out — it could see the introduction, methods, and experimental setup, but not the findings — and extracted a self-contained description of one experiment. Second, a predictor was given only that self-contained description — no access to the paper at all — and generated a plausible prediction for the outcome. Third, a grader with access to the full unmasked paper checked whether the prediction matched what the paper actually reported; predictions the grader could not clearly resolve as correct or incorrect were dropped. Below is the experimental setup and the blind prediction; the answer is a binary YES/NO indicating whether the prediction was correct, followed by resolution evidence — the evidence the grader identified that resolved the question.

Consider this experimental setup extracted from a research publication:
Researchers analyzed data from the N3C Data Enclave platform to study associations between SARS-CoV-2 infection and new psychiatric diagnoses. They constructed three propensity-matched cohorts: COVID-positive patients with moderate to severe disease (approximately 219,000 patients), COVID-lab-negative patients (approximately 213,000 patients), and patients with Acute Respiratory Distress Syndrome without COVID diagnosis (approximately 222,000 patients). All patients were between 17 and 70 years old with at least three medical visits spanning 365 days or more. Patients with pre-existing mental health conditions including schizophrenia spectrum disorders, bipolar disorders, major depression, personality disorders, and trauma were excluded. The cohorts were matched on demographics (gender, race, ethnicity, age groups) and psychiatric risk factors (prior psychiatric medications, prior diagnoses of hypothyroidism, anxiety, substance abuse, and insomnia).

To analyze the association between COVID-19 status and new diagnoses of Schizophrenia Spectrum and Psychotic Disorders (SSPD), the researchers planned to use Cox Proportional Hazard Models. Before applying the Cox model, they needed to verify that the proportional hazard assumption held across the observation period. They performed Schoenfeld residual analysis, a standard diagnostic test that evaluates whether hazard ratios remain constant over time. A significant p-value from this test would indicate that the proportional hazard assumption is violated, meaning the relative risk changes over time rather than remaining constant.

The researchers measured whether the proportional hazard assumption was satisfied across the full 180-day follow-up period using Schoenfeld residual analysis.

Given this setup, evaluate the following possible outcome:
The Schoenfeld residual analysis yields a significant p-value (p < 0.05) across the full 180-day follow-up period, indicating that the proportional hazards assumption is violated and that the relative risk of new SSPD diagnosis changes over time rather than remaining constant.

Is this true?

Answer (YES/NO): YES